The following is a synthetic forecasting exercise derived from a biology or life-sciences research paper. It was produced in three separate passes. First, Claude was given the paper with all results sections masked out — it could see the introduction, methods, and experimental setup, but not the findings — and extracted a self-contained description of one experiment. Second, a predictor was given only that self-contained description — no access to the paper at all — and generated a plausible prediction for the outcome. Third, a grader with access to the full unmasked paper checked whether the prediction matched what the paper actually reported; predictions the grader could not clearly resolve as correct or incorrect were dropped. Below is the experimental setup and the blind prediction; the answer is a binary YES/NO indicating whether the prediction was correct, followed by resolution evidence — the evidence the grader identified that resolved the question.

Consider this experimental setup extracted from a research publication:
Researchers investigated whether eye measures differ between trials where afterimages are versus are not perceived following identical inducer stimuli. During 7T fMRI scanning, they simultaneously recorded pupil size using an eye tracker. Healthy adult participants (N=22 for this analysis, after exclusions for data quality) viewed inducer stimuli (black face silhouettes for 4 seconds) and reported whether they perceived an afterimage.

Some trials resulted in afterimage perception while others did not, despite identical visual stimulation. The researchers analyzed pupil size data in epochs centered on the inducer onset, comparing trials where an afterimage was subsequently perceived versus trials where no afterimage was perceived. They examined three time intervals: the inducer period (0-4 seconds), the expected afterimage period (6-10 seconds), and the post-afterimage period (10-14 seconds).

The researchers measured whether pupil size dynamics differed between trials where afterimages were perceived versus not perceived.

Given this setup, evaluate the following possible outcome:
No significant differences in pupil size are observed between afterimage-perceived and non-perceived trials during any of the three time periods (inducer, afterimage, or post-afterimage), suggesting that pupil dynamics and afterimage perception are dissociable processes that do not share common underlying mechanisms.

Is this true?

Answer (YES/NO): NO